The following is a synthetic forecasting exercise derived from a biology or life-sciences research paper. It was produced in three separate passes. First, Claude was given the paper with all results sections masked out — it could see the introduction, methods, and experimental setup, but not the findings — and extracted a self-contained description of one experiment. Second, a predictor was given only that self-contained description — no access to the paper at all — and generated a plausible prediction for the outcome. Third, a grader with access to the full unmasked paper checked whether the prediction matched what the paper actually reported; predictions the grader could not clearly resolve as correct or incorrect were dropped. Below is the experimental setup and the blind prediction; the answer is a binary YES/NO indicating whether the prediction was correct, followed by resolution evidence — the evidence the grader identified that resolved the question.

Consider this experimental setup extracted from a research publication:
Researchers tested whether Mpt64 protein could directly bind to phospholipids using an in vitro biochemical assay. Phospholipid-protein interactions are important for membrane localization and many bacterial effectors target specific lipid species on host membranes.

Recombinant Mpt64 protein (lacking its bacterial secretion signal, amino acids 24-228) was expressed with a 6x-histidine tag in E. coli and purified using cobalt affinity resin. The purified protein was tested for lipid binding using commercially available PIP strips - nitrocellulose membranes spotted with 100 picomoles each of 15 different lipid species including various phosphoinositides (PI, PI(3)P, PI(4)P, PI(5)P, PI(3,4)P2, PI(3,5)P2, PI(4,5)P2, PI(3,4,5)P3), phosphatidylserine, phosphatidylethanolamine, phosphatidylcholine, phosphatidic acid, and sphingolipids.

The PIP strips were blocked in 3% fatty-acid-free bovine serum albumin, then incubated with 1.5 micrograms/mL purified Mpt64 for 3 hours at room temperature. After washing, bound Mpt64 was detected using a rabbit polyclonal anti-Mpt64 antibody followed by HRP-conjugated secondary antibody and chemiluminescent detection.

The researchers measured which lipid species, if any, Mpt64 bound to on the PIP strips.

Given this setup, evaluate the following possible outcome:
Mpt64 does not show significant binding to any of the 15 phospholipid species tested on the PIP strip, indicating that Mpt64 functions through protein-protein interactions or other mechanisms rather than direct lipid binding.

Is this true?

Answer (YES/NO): NO